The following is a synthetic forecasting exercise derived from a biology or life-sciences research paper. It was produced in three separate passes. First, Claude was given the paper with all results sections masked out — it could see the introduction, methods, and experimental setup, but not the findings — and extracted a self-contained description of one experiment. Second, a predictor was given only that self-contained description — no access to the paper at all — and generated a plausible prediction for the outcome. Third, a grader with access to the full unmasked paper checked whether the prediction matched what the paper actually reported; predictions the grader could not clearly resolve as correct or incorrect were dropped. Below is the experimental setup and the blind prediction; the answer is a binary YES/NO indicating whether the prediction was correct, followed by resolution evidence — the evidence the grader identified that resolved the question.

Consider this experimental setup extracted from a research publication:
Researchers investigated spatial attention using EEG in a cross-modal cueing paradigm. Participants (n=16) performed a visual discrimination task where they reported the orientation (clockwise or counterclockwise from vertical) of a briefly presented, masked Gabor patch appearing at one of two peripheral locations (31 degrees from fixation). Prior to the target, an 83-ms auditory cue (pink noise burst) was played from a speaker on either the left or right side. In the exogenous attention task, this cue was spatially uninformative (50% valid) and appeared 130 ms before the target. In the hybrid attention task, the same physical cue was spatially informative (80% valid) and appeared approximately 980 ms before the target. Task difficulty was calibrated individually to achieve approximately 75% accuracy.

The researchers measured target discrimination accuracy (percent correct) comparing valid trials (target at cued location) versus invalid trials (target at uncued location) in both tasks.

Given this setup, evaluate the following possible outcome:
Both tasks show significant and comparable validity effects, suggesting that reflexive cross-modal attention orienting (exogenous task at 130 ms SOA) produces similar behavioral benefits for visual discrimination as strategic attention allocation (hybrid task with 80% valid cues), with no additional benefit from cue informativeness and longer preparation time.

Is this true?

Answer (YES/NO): YES